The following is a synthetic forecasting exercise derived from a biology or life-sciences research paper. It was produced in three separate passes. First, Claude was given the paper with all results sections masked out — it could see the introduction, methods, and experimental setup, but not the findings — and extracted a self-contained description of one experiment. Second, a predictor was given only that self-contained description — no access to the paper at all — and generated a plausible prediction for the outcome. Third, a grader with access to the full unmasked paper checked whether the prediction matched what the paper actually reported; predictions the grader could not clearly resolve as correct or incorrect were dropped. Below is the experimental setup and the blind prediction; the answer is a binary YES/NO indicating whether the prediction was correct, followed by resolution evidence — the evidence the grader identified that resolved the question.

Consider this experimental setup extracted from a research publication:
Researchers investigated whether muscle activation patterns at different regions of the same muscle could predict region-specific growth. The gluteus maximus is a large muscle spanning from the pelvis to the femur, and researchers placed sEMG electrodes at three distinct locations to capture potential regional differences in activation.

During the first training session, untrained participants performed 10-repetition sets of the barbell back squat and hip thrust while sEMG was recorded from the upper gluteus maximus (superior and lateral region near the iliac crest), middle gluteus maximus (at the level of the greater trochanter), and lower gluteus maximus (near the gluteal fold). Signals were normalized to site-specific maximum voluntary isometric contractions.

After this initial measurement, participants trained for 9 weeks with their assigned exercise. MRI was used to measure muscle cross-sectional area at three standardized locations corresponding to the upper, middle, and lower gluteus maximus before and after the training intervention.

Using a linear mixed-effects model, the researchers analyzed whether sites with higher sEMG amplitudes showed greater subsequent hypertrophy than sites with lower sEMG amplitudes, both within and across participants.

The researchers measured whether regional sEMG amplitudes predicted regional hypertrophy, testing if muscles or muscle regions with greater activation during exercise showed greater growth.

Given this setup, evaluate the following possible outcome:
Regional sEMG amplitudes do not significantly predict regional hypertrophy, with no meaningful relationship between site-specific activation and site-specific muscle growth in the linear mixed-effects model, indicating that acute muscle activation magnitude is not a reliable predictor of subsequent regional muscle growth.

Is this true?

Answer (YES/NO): YES